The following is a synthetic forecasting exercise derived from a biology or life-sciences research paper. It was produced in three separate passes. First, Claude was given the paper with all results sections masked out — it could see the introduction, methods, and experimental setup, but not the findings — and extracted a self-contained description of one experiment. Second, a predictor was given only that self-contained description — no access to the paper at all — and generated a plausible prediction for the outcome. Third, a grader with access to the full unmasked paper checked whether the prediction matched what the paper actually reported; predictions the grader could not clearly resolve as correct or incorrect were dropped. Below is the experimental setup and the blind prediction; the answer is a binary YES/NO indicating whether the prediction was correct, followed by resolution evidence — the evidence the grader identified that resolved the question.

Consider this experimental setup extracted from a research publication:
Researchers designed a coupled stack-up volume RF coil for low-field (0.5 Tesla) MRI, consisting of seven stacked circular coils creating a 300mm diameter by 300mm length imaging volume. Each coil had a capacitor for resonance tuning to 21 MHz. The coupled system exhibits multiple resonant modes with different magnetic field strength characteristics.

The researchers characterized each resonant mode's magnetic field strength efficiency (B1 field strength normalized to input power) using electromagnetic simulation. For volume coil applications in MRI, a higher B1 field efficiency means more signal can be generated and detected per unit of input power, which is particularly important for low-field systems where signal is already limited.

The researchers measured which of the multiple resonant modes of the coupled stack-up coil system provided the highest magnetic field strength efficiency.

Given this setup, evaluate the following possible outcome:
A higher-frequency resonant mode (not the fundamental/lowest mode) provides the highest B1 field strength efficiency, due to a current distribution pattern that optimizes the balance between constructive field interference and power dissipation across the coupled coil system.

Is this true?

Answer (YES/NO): NO